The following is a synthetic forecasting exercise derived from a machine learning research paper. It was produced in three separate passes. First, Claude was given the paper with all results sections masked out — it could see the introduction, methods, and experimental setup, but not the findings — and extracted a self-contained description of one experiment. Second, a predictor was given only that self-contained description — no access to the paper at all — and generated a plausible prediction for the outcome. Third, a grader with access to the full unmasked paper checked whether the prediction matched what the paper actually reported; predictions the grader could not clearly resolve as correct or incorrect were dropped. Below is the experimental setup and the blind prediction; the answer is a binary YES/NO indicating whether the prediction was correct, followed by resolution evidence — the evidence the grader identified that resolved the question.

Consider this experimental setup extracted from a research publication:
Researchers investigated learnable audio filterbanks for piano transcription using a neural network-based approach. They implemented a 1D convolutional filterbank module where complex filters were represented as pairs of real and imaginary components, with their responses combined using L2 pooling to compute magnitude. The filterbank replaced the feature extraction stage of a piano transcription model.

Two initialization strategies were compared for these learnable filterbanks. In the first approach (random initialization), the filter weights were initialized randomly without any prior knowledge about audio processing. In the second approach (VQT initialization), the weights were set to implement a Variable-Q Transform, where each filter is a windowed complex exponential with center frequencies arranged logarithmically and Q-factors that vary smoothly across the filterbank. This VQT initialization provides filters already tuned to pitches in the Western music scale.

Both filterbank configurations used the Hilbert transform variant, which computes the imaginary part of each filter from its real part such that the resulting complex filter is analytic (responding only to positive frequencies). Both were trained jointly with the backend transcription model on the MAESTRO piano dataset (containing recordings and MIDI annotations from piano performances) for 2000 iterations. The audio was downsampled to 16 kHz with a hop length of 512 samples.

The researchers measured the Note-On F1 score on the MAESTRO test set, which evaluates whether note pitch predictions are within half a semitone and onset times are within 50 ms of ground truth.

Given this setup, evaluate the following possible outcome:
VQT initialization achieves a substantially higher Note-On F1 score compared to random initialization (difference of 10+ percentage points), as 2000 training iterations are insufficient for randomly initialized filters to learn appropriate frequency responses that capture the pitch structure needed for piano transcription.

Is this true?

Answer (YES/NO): NO